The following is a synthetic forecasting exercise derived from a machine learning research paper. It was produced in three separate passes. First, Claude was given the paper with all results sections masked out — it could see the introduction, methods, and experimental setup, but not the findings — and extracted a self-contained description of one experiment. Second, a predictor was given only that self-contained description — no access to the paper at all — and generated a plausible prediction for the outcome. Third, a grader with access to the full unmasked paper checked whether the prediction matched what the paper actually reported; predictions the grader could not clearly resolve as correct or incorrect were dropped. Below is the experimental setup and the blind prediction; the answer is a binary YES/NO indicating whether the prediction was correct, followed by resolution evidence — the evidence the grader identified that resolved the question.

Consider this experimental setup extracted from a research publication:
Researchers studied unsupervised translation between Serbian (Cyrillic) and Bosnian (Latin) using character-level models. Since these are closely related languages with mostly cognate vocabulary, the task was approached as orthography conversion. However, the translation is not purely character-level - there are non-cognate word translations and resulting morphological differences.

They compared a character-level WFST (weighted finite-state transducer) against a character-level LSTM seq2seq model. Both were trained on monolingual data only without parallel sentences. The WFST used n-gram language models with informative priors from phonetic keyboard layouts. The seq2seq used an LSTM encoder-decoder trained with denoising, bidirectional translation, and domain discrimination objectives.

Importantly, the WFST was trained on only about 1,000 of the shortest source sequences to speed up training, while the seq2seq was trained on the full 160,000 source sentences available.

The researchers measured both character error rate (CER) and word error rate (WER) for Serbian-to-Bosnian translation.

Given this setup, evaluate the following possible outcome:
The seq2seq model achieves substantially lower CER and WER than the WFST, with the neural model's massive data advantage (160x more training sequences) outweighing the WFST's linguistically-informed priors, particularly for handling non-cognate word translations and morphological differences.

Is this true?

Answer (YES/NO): NO